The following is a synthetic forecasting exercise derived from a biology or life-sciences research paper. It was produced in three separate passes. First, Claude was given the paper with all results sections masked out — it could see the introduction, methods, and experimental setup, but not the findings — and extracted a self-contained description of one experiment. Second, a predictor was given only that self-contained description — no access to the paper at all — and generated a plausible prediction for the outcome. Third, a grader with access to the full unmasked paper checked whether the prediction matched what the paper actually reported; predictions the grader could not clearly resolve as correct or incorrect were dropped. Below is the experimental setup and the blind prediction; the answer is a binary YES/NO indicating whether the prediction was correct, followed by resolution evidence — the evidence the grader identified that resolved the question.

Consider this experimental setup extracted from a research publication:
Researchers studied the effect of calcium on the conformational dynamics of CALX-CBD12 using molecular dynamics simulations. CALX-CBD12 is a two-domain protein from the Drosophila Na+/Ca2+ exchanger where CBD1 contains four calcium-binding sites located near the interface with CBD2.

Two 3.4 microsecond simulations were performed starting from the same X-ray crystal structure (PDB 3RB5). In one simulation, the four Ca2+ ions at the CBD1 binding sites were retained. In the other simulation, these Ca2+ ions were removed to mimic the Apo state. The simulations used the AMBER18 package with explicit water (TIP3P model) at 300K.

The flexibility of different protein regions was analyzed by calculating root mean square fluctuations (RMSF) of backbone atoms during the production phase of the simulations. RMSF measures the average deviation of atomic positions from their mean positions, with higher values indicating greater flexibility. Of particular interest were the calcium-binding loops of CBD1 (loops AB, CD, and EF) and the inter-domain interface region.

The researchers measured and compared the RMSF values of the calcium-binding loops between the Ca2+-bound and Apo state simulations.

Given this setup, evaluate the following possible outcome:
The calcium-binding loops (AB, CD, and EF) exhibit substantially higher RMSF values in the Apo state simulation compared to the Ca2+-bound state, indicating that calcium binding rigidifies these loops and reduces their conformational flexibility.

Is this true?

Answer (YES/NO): YES